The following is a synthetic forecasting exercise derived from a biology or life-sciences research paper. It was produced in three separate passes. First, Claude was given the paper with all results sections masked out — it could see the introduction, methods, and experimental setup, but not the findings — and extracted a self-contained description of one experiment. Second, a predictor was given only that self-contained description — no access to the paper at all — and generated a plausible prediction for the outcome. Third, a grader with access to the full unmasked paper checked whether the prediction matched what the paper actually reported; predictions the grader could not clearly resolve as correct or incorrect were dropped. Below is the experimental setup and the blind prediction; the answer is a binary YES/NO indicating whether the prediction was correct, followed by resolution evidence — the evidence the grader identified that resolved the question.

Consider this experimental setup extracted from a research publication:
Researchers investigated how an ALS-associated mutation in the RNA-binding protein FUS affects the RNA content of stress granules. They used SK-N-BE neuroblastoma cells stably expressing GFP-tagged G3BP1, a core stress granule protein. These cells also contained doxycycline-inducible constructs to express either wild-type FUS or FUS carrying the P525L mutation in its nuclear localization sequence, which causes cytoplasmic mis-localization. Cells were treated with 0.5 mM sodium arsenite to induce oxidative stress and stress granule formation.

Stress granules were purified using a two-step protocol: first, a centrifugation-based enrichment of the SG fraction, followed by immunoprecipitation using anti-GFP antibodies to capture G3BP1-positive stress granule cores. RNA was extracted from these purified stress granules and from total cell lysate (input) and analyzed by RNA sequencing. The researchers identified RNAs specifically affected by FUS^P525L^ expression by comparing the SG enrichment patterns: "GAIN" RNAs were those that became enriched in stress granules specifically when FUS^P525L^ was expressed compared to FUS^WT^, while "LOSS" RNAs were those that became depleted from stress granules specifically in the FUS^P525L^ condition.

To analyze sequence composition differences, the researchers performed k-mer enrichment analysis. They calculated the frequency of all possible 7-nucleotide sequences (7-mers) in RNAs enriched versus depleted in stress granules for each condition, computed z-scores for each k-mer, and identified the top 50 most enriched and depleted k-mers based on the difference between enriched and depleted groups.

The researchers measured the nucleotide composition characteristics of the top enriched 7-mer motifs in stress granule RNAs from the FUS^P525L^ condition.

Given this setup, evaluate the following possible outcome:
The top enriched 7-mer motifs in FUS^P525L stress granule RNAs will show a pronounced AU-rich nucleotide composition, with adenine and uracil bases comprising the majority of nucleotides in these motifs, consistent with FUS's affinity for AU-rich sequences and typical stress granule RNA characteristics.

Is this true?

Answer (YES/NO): YES